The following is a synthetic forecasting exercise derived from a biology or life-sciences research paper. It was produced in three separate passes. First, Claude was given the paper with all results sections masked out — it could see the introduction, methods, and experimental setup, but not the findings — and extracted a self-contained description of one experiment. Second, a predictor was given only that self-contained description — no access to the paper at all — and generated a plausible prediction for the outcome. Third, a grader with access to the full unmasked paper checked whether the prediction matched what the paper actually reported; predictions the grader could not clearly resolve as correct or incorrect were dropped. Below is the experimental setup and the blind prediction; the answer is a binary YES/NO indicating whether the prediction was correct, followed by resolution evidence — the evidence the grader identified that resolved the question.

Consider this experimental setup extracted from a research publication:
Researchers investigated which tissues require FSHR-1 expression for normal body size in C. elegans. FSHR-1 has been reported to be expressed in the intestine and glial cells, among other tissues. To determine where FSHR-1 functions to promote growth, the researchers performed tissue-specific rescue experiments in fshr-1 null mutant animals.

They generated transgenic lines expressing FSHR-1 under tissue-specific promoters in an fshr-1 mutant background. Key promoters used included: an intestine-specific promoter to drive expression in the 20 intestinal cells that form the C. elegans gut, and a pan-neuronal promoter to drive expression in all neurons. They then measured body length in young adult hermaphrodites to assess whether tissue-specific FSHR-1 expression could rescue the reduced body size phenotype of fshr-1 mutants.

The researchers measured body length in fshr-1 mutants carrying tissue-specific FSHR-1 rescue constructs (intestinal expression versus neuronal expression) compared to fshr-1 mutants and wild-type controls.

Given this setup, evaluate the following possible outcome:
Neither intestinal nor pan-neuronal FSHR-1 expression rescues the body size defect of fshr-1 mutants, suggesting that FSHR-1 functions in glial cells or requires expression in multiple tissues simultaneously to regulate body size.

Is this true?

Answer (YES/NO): NO